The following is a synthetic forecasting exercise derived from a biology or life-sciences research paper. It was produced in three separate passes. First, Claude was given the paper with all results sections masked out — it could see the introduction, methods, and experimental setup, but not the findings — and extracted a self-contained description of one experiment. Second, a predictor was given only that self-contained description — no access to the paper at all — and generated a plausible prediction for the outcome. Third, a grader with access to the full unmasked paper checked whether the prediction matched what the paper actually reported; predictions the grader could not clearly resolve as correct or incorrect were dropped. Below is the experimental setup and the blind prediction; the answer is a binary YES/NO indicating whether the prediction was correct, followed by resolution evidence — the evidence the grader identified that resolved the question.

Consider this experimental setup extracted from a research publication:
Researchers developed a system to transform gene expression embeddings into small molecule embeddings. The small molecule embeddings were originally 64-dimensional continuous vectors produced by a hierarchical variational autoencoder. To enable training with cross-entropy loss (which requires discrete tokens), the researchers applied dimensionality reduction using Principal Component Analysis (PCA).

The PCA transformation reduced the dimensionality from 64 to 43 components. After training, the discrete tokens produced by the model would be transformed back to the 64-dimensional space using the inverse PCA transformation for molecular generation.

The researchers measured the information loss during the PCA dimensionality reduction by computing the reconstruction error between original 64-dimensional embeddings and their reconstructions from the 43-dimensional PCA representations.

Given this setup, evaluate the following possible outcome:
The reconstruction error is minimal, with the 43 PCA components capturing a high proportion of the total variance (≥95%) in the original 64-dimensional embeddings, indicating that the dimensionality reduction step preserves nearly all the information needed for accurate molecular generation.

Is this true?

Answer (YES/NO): YES